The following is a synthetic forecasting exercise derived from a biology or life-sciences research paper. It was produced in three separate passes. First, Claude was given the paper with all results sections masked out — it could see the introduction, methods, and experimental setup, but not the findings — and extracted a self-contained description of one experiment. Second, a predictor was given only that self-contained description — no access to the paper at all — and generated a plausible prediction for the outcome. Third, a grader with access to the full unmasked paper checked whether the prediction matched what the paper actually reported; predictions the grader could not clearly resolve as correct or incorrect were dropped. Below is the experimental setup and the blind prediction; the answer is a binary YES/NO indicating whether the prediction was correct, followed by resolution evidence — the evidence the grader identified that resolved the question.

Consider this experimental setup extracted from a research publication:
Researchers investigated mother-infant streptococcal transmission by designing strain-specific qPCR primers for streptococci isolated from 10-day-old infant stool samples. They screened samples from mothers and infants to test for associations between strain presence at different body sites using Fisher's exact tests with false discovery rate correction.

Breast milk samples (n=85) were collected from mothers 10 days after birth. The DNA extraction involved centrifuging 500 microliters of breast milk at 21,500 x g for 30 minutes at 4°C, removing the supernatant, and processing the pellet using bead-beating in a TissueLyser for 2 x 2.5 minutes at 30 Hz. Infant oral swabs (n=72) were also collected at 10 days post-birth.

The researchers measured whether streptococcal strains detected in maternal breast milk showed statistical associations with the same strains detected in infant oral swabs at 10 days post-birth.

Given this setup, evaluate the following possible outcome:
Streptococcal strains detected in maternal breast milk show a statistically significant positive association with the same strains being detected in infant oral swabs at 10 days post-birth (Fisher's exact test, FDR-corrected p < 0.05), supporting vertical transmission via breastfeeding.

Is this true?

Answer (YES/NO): YES